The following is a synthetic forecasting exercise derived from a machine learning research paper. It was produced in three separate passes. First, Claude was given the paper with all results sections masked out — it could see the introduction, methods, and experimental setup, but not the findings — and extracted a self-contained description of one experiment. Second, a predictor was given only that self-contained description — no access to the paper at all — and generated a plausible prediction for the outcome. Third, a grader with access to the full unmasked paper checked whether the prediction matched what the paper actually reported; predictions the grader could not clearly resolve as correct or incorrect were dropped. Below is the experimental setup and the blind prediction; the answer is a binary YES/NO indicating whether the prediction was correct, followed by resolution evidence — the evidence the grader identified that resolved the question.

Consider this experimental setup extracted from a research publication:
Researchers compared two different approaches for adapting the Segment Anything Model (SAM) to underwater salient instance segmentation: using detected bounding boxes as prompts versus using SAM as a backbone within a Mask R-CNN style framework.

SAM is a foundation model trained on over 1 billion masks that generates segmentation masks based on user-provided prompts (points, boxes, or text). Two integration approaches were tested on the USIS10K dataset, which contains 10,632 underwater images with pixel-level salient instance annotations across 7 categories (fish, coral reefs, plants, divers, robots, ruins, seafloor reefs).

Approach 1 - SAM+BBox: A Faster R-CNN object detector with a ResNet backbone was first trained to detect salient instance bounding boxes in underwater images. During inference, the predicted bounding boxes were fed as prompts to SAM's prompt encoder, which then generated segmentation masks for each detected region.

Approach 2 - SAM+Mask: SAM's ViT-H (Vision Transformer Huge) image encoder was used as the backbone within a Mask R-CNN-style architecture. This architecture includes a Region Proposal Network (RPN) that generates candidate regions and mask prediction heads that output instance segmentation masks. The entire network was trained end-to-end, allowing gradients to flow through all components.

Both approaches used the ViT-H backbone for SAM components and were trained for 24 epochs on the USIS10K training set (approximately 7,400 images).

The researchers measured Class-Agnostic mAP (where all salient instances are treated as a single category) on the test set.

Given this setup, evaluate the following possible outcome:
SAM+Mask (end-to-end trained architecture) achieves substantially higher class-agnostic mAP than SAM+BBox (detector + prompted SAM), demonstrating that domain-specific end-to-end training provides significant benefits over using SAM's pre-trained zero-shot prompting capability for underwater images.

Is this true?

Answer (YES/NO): YES